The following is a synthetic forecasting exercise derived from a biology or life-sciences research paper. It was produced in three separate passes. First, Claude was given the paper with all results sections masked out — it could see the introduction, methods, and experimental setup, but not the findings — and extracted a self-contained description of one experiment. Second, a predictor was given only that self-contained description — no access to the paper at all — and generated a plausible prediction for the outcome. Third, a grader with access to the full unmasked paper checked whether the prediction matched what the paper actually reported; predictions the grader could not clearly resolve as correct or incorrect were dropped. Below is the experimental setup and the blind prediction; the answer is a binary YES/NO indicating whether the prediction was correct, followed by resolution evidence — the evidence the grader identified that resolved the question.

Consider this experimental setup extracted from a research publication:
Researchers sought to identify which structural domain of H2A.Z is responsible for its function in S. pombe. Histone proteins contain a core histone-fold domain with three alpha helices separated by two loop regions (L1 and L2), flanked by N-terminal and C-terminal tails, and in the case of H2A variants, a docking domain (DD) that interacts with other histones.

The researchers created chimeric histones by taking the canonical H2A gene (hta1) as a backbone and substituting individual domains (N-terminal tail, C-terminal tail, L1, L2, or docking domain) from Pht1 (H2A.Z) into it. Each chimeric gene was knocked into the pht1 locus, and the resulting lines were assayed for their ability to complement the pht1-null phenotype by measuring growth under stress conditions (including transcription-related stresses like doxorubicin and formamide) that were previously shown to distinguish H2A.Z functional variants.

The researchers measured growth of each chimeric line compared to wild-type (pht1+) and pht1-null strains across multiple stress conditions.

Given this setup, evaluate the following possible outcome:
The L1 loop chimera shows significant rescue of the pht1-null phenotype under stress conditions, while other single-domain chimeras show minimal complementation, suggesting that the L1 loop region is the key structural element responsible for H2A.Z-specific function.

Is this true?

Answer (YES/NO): NO